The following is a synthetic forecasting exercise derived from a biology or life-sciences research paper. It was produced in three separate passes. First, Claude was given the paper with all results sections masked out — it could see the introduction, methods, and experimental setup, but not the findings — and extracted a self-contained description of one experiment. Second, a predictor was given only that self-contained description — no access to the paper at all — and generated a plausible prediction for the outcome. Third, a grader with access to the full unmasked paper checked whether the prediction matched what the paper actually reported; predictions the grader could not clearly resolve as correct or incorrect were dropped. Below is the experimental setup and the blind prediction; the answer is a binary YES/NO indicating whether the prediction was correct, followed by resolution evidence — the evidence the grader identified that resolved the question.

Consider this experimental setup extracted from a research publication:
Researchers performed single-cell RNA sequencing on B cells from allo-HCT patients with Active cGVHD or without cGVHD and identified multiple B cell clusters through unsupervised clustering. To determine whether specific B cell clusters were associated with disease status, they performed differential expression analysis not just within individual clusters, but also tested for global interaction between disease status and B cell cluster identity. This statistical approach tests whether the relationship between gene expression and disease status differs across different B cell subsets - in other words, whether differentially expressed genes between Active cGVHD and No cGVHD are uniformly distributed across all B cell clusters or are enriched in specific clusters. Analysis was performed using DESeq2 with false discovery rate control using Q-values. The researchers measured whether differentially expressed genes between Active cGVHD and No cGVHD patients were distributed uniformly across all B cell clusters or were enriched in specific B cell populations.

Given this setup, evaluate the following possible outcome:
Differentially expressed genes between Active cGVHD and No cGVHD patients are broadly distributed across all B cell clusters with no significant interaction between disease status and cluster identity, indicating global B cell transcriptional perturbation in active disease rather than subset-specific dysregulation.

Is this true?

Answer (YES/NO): NO